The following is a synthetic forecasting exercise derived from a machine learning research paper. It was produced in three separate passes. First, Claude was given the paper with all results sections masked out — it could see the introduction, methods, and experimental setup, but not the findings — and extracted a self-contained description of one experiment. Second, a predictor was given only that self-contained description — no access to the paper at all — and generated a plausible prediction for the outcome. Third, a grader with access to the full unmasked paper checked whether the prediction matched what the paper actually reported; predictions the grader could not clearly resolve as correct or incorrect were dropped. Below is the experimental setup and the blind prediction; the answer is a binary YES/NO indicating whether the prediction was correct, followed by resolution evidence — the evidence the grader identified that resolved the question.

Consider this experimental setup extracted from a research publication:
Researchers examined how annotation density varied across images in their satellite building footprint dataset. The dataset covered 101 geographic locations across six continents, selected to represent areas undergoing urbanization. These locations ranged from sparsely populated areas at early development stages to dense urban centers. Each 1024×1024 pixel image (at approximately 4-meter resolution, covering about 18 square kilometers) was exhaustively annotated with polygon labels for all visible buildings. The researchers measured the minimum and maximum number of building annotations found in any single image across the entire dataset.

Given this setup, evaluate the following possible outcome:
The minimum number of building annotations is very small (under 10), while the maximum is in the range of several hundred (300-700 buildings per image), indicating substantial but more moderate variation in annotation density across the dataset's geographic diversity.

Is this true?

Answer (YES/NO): NO